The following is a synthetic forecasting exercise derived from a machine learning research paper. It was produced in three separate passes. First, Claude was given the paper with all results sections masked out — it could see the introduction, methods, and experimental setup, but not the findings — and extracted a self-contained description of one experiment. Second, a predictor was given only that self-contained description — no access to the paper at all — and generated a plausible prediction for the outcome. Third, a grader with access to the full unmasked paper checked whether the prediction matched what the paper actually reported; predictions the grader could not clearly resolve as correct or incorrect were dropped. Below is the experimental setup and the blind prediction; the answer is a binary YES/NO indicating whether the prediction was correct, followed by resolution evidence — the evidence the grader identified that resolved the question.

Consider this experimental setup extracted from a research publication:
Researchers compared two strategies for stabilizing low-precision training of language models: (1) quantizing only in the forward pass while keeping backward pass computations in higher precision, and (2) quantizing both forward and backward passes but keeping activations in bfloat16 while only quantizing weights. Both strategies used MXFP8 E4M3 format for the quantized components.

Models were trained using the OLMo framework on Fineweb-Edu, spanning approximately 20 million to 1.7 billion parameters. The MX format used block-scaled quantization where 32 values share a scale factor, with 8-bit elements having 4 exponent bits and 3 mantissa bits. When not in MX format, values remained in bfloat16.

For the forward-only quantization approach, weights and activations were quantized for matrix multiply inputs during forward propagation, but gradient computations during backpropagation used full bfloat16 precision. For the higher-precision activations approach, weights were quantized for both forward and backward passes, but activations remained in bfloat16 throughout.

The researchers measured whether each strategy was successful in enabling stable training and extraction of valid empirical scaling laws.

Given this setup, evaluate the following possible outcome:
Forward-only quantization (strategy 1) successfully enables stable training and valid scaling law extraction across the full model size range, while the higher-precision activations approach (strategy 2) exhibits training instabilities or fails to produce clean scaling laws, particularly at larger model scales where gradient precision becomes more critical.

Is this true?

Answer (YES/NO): NO